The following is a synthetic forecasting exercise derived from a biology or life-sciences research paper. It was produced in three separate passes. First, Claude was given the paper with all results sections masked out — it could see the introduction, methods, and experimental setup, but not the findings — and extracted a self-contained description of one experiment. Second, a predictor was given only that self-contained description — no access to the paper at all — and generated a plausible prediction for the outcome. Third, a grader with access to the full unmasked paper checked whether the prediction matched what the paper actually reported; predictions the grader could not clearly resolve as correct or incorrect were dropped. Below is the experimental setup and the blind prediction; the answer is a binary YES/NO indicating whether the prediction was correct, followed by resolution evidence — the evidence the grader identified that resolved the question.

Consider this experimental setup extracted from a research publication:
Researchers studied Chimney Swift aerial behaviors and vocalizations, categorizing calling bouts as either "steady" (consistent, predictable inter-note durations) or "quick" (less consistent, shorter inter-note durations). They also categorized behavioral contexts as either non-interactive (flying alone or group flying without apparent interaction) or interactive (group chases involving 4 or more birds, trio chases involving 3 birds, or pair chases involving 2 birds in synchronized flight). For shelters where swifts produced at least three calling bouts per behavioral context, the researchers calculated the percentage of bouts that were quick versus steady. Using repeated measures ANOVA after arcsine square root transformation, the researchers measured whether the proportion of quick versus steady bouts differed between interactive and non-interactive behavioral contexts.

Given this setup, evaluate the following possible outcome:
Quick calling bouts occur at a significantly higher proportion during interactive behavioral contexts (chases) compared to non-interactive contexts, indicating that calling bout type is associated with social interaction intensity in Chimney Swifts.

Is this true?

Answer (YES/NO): NO